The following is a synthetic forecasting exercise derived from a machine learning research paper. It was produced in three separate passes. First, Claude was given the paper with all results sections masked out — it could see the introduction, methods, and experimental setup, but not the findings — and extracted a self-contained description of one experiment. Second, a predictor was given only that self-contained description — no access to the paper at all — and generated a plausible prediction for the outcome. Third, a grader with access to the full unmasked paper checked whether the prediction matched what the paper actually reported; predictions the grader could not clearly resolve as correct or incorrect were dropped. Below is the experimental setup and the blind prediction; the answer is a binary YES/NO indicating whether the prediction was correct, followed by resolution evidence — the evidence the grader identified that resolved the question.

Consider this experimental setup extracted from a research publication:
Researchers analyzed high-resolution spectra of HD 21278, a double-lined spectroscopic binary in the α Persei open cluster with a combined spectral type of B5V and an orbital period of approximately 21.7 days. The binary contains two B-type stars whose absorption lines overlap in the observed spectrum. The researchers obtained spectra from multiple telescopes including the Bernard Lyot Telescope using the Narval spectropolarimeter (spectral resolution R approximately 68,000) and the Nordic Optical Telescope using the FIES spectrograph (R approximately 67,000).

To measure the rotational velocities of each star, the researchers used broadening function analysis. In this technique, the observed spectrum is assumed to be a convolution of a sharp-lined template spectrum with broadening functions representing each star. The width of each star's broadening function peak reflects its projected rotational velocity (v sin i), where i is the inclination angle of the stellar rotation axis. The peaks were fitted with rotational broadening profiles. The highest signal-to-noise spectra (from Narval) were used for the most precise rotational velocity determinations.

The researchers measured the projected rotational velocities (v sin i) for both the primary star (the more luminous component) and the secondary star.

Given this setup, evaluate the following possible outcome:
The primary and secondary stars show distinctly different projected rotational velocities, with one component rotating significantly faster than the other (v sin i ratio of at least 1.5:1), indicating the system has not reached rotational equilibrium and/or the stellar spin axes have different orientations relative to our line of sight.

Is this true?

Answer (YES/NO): YES